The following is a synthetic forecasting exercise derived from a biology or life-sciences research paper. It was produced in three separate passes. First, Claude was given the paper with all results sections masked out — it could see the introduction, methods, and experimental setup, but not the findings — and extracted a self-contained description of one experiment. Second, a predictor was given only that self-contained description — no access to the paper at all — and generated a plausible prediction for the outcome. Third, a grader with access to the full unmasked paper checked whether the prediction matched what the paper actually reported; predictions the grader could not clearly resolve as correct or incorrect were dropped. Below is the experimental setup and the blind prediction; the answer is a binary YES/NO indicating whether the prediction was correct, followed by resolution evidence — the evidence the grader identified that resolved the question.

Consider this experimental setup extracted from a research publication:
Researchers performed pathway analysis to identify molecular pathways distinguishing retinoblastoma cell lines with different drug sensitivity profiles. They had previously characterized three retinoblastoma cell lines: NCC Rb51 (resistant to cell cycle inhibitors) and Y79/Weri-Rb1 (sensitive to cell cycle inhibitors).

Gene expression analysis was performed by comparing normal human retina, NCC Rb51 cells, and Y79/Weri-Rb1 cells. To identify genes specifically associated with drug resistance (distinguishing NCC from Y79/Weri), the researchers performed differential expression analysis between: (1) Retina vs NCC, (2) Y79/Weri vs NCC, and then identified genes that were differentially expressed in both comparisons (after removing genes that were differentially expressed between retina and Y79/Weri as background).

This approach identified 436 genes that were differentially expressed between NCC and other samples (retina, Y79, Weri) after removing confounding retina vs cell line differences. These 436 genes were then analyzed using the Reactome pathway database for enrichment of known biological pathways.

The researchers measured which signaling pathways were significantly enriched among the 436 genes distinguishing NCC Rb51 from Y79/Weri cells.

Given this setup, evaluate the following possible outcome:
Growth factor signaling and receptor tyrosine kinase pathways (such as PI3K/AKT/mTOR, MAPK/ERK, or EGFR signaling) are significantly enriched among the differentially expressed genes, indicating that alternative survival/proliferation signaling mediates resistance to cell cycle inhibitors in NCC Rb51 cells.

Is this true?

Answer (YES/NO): NO